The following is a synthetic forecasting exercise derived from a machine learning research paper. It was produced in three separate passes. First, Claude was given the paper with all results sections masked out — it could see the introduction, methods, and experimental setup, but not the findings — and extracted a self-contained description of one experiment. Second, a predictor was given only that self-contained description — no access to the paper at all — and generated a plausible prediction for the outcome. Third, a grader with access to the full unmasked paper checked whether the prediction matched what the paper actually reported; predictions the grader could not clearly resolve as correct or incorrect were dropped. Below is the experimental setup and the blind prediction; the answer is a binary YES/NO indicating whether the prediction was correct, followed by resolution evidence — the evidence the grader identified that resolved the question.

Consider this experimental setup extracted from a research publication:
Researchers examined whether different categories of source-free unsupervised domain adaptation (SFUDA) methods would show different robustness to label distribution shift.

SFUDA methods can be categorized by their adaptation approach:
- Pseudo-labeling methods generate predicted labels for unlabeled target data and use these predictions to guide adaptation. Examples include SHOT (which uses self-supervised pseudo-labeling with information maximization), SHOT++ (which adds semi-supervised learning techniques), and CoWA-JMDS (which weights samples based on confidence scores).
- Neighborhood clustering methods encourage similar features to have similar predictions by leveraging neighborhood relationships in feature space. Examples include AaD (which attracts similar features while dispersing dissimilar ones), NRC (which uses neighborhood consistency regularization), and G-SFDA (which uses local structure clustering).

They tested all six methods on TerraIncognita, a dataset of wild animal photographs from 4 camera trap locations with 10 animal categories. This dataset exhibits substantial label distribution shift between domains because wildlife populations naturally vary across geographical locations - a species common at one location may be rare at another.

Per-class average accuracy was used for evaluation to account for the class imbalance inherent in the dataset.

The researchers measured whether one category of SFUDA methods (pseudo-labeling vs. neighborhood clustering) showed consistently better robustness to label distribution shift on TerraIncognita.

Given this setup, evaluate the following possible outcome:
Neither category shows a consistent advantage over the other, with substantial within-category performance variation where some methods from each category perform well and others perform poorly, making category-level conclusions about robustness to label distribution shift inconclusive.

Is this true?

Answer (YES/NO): YES